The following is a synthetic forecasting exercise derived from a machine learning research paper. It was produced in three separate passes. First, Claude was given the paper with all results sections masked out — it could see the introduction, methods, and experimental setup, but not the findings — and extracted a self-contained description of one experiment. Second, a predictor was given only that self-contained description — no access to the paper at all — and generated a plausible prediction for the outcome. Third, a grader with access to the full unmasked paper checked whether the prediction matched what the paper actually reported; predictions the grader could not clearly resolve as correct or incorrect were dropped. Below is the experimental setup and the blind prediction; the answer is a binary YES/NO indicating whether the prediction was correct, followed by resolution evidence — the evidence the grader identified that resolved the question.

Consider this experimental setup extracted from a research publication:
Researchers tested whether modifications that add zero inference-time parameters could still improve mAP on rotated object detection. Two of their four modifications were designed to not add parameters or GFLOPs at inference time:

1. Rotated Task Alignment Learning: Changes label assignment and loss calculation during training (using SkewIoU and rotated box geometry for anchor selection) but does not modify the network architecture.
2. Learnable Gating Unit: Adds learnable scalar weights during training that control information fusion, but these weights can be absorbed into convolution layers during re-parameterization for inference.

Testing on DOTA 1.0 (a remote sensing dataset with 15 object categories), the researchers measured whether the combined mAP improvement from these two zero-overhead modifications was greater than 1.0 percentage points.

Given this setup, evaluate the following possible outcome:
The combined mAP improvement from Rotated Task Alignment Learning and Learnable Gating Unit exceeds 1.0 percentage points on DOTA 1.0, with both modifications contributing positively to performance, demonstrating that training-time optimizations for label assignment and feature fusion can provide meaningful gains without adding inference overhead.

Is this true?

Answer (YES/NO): YES